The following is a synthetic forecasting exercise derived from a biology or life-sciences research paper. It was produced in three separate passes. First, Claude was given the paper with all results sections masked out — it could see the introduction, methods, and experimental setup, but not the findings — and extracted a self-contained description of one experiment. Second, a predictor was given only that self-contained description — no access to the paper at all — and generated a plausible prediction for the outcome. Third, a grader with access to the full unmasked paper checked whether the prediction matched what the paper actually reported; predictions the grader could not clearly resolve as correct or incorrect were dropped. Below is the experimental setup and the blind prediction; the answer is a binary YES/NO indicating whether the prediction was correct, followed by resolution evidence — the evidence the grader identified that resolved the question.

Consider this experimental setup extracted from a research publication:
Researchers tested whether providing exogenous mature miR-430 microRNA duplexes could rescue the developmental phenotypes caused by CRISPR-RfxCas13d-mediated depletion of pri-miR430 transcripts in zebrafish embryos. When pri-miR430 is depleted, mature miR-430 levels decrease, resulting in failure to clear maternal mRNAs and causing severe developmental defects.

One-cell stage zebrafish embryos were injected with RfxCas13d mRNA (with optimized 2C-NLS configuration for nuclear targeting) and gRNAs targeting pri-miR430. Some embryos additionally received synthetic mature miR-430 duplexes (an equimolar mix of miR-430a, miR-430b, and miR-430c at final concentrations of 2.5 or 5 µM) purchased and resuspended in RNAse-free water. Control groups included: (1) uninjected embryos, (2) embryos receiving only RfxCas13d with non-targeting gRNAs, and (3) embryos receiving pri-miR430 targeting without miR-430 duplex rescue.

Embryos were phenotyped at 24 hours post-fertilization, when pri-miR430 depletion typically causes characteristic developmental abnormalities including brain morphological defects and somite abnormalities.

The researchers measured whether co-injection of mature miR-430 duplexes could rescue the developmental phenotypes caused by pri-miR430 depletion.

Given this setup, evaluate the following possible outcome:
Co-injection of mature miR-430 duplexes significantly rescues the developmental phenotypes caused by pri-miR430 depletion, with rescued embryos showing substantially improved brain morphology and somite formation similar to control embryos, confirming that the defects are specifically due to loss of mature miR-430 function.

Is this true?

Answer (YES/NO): NO